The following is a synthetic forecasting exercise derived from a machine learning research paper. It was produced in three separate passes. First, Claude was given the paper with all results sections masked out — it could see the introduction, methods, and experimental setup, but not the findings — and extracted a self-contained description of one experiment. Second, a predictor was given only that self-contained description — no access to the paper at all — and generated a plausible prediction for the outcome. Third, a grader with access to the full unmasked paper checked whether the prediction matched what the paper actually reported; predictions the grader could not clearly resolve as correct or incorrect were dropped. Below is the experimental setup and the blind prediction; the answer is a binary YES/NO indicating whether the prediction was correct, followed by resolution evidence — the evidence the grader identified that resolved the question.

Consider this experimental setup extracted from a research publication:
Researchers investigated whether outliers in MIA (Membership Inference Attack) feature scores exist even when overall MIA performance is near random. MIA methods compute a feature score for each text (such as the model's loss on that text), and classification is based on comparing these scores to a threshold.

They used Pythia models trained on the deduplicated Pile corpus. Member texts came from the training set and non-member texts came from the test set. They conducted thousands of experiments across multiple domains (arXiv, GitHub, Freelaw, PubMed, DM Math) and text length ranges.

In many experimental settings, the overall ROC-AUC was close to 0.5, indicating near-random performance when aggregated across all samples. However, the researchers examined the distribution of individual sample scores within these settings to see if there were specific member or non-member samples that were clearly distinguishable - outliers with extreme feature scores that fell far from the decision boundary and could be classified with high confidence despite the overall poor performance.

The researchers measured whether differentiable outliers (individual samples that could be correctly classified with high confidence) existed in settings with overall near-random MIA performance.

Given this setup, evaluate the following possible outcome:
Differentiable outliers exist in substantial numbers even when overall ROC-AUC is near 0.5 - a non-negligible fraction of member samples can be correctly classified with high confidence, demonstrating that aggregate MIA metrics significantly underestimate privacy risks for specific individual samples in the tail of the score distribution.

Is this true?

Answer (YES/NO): YES